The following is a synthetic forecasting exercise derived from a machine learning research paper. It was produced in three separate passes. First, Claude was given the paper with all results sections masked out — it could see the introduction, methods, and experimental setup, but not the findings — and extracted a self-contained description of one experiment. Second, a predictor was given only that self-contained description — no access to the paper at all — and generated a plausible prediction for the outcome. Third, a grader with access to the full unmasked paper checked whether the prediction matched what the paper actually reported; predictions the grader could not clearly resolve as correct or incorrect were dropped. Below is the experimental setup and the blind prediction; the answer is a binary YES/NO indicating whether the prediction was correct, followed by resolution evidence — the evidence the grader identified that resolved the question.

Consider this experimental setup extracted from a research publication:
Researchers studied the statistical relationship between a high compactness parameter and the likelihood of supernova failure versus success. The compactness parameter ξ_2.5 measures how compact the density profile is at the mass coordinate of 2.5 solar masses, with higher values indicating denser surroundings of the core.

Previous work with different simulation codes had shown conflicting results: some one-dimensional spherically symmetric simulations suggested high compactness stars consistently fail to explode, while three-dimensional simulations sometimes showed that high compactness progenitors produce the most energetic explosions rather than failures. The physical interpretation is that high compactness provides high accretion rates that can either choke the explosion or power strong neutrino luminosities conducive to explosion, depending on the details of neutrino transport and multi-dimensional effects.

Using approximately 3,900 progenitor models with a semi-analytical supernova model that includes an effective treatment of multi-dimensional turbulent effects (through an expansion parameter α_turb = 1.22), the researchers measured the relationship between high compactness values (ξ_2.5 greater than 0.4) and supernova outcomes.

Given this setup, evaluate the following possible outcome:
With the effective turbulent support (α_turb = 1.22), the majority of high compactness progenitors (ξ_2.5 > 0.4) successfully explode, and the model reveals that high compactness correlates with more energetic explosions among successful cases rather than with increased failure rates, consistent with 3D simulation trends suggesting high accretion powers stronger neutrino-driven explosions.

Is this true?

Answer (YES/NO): NO